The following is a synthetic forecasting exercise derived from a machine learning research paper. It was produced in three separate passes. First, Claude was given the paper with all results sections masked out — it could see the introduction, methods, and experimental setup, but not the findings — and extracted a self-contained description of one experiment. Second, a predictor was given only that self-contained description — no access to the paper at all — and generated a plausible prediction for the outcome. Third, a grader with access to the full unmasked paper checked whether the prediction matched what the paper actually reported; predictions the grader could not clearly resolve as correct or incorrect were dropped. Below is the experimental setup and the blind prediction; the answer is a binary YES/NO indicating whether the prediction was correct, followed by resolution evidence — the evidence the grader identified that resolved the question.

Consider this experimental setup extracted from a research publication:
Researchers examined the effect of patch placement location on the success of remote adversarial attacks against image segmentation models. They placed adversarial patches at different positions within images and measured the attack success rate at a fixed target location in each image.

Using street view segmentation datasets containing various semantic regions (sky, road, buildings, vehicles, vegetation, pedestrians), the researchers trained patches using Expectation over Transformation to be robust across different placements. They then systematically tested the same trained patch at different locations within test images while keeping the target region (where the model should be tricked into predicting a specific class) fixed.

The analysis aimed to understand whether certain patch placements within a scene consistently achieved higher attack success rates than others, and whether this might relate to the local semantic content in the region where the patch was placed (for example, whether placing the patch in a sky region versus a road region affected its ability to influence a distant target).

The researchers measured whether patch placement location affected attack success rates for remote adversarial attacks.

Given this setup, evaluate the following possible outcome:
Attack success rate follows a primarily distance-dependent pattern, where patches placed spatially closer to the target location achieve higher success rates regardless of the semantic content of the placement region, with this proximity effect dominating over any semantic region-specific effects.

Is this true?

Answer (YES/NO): NO